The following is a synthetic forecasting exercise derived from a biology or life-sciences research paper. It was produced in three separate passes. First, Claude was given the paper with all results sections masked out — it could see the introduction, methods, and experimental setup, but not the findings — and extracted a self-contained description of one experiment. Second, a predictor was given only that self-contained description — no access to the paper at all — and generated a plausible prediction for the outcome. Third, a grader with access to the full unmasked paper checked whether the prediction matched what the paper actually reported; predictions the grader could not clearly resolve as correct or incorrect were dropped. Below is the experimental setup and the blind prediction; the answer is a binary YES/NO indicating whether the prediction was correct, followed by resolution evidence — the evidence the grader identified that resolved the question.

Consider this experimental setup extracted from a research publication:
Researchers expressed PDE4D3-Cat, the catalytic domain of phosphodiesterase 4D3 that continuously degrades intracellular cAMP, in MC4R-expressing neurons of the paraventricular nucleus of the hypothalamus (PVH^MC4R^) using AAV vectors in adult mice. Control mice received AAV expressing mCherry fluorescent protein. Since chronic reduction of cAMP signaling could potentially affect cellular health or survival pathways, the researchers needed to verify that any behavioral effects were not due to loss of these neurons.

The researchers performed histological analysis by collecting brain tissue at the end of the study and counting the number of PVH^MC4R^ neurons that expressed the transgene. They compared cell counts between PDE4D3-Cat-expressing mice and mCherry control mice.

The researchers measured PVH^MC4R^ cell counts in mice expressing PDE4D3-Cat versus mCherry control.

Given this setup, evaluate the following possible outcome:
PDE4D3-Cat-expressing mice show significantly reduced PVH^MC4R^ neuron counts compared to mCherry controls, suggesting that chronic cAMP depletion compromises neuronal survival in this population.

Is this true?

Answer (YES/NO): NO